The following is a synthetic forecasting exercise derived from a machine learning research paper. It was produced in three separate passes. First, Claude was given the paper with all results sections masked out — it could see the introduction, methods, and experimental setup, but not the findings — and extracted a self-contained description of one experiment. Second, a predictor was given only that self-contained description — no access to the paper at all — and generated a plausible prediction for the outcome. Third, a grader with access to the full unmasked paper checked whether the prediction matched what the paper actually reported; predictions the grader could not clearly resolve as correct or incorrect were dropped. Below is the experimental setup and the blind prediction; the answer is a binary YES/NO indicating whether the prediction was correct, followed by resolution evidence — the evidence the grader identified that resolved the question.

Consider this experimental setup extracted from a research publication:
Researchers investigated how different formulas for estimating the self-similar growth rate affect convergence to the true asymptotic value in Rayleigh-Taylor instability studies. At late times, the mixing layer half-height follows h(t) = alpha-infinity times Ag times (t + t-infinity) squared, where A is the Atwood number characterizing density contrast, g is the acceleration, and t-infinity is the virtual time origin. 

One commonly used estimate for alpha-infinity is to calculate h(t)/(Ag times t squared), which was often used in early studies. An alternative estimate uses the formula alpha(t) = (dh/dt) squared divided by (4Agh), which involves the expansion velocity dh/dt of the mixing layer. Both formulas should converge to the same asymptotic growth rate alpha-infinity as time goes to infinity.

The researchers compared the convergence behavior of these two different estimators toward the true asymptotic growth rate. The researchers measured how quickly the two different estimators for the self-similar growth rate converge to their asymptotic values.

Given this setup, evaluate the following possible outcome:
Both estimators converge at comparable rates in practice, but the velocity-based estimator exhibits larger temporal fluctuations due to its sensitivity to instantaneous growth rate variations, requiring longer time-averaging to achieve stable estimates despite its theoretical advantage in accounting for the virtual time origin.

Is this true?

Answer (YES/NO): NO